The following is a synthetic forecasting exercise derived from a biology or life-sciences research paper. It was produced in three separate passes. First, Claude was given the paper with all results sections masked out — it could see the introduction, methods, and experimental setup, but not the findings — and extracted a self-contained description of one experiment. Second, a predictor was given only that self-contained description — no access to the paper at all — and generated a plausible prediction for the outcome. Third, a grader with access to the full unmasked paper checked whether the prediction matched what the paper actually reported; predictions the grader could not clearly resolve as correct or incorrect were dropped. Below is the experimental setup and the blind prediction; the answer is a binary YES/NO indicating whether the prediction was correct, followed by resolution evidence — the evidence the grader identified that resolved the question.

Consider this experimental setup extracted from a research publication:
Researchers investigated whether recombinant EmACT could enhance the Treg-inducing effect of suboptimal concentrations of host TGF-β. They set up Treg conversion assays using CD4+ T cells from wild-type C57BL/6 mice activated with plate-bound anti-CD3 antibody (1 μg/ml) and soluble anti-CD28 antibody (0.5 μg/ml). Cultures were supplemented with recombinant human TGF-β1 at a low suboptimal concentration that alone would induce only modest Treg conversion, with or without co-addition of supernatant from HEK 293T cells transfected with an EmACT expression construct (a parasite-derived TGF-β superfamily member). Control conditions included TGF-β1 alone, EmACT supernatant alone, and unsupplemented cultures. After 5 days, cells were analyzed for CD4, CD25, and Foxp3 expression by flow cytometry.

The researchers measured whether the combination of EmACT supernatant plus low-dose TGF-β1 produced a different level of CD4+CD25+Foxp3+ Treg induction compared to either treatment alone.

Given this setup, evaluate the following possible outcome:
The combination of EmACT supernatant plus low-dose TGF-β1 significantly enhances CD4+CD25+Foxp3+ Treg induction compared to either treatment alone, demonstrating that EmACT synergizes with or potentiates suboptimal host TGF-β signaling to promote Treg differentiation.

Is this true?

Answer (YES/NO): YES